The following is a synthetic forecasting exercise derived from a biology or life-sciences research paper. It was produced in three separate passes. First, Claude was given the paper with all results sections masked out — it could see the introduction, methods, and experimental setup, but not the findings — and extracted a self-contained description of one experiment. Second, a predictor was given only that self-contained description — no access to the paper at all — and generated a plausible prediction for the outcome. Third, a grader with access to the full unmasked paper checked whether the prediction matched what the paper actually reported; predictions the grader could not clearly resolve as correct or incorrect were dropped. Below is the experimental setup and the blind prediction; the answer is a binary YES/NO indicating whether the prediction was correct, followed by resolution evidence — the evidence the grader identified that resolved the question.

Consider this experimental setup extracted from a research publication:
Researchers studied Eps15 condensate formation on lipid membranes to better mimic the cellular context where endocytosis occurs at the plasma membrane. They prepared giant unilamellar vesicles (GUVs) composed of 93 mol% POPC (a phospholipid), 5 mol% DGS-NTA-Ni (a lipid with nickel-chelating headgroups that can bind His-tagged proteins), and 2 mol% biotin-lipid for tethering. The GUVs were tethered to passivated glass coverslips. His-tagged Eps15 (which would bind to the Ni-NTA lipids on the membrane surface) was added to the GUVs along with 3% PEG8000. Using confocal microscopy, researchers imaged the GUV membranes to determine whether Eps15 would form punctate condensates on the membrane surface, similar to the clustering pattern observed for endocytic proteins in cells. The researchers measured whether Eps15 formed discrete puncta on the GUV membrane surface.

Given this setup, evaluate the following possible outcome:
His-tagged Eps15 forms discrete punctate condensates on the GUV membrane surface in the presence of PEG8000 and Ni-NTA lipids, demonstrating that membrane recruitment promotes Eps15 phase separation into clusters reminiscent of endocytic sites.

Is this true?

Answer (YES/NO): NO